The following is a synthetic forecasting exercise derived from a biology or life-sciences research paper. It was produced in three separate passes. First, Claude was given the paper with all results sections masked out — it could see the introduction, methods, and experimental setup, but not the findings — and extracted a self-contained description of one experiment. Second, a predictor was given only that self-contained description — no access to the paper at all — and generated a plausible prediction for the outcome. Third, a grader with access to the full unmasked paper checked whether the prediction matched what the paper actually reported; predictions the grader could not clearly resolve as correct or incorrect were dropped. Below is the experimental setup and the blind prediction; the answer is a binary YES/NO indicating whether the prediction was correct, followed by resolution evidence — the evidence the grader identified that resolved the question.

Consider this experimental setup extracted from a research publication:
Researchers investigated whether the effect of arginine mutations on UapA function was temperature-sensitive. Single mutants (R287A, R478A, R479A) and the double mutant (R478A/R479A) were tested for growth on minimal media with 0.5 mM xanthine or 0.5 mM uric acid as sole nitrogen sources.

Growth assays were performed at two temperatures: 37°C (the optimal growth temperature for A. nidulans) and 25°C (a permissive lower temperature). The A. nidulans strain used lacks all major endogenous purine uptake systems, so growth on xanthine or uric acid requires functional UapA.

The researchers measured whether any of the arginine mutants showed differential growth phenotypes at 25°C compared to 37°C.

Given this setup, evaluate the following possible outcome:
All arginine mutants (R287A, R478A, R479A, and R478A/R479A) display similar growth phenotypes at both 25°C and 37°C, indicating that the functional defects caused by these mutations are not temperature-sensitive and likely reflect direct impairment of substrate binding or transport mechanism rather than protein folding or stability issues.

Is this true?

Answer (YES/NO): NO